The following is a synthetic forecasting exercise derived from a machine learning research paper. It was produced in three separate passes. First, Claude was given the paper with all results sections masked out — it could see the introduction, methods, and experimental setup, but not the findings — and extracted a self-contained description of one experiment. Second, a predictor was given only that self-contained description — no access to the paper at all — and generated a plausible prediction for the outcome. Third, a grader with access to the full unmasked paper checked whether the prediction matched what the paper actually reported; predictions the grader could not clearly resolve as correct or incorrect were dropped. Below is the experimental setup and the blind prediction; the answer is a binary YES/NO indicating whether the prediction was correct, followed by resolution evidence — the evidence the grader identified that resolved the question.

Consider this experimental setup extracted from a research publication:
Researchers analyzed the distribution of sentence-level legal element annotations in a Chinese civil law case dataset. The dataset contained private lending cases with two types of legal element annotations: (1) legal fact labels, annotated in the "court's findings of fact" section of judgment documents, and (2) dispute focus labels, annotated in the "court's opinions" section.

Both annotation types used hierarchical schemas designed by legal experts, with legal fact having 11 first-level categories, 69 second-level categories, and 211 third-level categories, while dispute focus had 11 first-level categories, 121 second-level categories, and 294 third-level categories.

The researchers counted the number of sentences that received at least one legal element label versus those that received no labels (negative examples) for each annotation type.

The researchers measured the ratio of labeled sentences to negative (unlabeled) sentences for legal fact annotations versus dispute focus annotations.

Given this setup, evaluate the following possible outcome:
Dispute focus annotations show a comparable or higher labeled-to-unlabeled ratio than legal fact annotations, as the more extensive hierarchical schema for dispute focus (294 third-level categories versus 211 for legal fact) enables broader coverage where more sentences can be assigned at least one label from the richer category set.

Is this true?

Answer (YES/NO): NO